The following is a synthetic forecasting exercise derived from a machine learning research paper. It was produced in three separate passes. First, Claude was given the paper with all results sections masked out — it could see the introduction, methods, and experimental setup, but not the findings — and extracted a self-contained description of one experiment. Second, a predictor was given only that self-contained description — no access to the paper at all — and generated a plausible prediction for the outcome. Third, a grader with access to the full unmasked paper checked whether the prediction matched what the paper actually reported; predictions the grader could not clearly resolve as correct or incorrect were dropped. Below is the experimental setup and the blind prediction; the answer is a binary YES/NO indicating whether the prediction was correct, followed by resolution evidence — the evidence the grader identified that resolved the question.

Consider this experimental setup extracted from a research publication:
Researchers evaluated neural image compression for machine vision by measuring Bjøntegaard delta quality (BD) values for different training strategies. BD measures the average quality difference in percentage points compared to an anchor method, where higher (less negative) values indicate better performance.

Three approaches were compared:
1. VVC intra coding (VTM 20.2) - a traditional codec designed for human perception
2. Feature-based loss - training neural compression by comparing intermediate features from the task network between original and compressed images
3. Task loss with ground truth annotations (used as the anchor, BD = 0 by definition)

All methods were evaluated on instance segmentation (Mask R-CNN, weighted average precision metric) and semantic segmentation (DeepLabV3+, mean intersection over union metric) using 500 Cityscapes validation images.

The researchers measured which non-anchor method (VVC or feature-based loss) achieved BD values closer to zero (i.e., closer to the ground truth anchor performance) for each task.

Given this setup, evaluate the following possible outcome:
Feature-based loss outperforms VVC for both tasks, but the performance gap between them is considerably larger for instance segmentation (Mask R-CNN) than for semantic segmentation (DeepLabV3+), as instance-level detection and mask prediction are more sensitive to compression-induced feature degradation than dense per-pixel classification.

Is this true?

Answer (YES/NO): NO